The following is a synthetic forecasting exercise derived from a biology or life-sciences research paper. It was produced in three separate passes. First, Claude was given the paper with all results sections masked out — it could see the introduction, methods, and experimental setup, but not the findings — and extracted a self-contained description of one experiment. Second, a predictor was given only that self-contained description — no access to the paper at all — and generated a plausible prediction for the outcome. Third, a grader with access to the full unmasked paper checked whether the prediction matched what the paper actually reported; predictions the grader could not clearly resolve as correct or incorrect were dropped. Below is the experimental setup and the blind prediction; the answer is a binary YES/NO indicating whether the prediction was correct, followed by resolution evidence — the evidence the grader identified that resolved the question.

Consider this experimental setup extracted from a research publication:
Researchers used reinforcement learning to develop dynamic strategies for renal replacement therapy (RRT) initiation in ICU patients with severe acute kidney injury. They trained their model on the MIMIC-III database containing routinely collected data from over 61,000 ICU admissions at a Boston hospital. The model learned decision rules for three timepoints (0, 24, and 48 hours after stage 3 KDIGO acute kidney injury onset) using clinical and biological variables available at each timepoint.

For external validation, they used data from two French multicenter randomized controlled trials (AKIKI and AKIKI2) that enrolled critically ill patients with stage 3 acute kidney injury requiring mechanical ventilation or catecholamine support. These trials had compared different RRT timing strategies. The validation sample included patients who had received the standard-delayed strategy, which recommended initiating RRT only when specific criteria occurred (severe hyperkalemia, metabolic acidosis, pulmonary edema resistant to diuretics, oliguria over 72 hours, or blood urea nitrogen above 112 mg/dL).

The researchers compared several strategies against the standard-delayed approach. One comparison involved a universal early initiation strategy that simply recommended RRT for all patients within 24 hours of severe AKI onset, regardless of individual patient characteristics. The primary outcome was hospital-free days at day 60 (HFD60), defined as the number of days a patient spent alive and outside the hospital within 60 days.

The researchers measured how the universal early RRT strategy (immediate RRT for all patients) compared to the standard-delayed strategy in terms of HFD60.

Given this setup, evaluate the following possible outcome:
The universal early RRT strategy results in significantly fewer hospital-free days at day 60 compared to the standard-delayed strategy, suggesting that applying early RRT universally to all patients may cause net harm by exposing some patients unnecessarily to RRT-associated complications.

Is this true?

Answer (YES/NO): NO